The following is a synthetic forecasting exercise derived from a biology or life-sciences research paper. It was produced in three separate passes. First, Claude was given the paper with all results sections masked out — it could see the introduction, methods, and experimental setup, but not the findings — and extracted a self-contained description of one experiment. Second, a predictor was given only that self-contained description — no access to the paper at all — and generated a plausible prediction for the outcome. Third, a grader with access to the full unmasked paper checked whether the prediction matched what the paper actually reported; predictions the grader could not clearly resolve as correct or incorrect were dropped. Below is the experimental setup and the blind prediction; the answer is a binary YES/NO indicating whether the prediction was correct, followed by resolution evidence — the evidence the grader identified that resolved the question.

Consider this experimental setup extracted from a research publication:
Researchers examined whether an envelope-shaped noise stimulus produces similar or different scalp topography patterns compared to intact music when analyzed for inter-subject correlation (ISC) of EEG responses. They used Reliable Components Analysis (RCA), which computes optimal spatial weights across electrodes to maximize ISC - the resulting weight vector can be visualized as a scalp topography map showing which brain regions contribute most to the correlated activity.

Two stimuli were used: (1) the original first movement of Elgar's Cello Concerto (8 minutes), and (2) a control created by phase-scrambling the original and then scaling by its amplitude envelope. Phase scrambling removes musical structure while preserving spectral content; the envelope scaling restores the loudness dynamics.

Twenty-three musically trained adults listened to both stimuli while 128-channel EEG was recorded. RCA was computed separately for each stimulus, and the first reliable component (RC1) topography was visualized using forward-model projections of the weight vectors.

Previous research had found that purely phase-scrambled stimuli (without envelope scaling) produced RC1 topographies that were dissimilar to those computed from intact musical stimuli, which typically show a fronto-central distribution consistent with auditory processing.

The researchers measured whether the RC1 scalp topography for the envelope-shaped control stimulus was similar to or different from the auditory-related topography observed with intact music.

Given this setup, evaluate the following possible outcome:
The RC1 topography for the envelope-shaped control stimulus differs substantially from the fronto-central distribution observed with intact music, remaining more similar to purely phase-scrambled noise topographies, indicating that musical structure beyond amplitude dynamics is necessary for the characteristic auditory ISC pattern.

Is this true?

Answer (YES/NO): NO